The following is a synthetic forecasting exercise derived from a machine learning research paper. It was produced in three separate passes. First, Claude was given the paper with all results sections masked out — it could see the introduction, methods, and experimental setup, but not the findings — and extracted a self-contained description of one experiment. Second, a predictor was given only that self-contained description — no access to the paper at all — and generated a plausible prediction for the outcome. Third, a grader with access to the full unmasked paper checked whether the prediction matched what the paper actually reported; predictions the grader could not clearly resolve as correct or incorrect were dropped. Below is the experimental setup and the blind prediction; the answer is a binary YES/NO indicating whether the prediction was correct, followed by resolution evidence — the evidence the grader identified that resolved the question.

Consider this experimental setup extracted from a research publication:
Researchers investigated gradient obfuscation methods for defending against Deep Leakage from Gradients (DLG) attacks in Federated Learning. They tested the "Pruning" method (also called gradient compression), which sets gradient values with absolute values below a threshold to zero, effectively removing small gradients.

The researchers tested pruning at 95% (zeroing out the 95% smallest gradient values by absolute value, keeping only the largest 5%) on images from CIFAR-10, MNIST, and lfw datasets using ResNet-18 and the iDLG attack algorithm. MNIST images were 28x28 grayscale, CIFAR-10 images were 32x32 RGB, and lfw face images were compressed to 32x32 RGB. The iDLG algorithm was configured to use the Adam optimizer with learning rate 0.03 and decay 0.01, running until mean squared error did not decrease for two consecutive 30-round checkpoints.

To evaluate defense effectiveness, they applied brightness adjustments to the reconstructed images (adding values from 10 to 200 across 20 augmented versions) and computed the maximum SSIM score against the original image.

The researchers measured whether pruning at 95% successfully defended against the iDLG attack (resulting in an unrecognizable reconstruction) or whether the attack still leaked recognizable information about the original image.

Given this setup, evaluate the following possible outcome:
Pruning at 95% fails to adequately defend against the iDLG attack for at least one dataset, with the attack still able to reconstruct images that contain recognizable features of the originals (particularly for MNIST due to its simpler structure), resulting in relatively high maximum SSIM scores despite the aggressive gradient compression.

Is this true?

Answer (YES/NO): NO